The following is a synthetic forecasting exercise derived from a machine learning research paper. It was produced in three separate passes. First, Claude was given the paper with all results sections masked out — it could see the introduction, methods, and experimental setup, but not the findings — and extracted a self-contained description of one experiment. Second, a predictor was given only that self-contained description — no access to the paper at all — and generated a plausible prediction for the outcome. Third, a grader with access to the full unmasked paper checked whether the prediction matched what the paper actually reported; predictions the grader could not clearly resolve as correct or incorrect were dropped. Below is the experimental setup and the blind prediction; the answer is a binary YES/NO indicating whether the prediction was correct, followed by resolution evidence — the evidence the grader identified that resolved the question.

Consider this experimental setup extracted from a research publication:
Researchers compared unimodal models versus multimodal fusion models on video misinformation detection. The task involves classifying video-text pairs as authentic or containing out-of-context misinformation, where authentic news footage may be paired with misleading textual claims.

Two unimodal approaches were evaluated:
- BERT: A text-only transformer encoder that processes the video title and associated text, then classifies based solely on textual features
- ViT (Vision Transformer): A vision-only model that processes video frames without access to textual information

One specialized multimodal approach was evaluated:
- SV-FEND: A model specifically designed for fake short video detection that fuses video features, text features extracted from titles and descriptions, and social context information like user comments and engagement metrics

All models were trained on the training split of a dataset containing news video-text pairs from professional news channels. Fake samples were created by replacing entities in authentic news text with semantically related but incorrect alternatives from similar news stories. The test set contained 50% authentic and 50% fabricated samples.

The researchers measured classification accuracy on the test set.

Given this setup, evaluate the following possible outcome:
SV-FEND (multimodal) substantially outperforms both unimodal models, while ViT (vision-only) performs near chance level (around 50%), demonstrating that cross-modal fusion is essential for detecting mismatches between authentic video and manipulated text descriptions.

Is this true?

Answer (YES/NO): NO